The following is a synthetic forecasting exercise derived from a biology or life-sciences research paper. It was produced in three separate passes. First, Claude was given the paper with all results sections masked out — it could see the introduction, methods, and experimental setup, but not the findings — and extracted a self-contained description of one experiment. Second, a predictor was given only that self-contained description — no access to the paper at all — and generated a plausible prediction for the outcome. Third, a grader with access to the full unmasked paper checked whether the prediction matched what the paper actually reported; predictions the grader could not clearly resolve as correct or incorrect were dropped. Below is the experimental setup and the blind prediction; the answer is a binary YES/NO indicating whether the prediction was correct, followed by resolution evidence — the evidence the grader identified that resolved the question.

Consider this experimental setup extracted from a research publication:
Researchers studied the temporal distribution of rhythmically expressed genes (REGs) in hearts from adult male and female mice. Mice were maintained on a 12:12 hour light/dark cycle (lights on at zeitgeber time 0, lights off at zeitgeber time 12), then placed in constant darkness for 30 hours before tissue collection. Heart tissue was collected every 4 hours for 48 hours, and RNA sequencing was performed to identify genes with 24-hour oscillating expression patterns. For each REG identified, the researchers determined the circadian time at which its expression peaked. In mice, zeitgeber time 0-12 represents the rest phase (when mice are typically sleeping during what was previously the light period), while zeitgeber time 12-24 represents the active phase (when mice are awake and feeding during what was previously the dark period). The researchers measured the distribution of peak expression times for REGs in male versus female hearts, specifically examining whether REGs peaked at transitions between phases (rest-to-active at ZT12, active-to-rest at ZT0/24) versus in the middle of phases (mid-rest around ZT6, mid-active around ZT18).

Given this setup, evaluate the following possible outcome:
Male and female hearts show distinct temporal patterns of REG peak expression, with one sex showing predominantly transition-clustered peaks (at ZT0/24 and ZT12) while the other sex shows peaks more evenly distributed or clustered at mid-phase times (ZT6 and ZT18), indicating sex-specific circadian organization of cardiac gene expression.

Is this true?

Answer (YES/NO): YES